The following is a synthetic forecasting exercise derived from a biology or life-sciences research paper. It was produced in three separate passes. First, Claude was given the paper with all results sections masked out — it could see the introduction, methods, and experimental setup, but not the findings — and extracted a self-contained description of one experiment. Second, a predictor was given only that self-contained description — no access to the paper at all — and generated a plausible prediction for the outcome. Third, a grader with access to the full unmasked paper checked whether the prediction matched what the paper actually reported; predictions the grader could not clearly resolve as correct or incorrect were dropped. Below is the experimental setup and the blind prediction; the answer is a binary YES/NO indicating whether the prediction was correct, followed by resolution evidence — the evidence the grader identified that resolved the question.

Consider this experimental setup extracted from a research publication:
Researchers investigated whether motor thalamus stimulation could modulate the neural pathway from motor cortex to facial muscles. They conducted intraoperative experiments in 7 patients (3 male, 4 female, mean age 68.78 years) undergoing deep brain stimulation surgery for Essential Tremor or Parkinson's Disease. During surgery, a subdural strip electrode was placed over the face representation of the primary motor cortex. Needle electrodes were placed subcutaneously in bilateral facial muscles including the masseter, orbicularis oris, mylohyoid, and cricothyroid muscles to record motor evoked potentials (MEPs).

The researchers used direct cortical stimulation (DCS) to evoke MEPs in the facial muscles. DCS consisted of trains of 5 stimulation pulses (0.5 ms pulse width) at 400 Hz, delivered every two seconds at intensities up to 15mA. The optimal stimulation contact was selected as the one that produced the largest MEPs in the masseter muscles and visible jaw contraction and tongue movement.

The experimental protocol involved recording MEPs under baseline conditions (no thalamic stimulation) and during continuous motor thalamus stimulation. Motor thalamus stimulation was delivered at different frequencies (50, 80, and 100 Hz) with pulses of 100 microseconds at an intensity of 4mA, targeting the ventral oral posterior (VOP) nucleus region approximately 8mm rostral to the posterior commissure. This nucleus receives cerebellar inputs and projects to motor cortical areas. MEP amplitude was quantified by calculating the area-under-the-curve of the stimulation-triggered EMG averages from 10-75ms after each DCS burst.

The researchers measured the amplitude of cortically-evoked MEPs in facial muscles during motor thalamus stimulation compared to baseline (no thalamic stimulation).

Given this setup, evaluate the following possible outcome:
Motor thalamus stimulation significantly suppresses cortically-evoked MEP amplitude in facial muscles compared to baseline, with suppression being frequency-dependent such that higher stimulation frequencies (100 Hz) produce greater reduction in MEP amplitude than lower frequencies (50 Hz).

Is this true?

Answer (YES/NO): NO